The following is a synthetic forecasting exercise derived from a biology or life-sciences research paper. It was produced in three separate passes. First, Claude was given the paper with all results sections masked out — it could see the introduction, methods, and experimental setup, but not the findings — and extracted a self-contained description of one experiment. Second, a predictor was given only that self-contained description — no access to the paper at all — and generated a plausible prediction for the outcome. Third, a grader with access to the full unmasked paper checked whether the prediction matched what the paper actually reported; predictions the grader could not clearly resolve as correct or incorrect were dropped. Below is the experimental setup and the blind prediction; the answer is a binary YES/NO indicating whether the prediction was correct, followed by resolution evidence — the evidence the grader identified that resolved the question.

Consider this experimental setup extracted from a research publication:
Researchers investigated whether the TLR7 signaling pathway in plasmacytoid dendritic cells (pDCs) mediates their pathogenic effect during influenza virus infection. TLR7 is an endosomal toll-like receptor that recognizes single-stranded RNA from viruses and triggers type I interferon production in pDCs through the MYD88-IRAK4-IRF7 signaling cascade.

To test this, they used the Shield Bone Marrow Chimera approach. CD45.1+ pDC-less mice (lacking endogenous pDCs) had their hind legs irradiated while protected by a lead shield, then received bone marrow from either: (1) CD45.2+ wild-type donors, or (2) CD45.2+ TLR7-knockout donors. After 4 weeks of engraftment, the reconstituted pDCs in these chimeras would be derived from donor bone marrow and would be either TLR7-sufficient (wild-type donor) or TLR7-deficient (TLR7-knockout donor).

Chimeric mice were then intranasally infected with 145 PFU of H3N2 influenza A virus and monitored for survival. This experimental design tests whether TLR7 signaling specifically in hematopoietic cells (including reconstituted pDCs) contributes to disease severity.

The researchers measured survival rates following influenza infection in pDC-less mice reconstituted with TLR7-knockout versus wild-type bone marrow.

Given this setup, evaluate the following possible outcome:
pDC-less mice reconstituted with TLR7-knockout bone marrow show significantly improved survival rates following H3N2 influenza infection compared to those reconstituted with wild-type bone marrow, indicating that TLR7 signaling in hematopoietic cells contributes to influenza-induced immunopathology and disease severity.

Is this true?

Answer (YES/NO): YES